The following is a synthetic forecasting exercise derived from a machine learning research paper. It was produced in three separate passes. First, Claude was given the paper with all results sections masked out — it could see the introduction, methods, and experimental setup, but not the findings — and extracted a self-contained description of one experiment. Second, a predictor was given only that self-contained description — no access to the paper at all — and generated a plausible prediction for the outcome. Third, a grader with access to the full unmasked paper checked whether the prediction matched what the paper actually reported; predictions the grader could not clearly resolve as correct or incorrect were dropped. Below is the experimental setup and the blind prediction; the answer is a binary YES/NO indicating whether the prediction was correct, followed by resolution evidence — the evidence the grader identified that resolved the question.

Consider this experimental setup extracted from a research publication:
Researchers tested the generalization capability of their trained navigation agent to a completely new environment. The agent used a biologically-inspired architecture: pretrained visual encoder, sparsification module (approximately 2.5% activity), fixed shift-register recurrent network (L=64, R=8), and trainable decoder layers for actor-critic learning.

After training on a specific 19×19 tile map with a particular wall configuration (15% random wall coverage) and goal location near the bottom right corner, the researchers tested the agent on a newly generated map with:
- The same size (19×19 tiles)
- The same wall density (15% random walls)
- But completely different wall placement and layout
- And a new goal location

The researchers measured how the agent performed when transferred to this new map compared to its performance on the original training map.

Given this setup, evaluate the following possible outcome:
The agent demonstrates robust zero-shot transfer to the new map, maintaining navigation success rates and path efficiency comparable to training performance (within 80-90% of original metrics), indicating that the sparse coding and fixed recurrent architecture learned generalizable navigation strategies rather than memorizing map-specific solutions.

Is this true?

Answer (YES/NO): NO